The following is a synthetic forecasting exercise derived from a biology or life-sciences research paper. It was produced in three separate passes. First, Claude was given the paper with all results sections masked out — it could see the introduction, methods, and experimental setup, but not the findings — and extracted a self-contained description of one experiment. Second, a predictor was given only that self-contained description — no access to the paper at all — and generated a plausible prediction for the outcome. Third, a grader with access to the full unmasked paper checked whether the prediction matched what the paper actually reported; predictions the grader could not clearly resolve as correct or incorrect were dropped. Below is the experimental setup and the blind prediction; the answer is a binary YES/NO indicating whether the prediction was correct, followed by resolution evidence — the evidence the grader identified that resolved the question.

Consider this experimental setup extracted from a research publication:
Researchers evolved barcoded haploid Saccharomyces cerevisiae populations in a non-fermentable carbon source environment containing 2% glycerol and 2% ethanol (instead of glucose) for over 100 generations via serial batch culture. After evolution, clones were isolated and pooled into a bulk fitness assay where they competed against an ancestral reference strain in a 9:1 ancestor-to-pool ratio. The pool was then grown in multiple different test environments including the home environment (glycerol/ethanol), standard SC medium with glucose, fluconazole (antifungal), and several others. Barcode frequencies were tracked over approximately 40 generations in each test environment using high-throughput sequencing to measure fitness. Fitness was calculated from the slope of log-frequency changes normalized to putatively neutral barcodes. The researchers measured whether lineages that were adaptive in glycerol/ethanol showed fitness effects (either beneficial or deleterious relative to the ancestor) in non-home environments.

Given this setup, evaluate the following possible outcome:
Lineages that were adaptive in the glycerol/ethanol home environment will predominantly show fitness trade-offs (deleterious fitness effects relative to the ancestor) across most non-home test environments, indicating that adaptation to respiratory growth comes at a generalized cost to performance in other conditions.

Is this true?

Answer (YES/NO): NO